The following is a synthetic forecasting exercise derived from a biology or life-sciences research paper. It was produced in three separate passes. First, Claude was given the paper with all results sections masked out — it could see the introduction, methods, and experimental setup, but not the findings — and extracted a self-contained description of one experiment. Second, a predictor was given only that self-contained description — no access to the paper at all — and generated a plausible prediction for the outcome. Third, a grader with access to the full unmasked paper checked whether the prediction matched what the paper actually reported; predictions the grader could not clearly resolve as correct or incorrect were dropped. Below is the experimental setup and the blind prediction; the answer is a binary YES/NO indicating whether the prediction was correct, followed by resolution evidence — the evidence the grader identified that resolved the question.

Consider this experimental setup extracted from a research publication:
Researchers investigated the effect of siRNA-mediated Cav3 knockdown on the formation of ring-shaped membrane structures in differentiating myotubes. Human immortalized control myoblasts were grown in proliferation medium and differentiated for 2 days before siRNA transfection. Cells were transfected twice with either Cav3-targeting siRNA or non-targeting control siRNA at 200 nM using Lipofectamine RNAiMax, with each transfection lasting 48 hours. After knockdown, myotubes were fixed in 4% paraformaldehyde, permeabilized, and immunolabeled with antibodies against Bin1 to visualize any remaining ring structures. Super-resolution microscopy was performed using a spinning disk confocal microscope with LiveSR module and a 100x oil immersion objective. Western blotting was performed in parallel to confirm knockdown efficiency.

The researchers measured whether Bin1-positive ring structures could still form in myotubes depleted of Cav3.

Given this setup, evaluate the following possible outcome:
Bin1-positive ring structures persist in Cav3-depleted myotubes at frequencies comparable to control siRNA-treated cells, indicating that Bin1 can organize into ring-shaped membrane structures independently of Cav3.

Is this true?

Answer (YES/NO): NO